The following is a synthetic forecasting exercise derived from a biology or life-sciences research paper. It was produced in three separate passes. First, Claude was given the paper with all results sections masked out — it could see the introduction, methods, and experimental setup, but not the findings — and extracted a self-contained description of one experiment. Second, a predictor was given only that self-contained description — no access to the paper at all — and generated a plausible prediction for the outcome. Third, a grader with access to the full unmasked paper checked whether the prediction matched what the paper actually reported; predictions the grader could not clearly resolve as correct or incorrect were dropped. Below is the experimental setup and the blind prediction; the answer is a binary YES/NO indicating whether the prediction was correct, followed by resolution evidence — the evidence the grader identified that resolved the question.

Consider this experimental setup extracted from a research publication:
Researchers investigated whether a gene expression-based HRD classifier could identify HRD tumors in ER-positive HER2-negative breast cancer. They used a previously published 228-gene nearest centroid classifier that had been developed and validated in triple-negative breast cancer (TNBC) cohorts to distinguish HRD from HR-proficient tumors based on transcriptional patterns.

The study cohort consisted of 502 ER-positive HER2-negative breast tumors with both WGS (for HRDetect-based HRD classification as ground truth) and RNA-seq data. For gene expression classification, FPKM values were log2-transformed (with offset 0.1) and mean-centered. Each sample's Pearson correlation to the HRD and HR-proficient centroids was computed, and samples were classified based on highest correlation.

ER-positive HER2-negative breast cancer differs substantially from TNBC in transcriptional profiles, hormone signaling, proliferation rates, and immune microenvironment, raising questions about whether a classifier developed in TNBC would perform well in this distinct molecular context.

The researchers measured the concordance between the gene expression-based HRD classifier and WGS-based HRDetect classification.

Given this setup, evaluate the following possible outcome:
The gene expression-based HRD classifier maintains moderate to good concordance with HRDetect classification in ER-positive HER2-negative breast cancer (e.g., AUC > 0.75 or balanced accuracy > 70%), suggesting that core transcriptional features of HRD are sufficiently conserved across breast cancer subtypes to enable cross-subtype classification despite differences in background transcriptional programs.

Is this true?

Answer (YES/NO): YES